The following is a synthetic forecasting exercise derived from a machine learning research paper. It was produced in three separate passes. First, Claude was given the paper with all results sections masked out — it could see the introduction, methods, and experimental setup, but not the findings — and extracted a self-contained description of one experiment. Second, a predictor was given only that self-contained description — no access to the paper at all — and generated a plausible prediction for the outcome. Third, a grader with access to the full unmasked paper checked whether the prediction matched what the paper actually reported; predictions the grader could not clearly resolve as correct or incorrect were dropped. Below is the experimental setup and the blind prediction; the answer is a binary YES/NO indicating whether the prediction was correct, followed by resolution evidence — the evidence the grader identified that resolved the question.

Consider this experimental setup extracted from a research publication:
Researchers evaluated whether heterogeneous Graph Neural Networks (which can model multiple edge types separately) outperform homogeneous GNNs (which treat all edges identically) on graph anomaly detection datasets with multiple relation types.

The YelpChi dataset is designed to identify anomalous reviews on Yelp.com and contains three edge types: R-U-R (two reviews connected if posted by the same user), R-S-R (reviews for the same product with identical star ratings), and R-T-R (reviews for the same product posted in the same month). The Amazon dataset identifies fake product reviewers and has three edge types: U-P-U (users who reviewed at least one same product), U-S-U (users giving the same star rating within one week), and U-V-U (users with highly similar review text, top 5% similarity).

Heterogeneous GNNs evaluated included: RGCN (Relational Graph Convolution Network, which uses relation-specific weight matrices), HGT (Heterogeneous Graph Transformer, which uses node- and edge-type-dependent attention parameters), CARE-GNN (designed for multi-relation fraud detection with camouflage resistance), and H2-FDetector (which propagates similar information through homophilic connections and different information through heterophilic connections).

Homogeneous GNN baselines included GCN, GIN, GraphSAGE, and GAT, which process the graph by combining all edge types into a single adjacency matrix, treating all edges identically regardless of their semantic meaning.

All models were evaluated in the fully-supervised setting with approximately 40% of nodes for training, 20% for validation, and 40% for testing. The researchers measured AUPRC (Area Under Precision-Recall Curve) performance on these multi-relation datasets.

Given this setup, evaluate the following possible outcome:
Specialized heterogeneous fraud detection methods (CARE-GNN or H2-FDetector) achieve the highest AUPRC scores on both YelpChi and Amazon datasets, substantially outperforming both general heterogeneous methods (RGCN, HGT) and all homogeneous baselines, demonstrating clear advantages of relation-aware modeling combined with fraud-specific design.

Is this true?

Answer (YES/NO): NO